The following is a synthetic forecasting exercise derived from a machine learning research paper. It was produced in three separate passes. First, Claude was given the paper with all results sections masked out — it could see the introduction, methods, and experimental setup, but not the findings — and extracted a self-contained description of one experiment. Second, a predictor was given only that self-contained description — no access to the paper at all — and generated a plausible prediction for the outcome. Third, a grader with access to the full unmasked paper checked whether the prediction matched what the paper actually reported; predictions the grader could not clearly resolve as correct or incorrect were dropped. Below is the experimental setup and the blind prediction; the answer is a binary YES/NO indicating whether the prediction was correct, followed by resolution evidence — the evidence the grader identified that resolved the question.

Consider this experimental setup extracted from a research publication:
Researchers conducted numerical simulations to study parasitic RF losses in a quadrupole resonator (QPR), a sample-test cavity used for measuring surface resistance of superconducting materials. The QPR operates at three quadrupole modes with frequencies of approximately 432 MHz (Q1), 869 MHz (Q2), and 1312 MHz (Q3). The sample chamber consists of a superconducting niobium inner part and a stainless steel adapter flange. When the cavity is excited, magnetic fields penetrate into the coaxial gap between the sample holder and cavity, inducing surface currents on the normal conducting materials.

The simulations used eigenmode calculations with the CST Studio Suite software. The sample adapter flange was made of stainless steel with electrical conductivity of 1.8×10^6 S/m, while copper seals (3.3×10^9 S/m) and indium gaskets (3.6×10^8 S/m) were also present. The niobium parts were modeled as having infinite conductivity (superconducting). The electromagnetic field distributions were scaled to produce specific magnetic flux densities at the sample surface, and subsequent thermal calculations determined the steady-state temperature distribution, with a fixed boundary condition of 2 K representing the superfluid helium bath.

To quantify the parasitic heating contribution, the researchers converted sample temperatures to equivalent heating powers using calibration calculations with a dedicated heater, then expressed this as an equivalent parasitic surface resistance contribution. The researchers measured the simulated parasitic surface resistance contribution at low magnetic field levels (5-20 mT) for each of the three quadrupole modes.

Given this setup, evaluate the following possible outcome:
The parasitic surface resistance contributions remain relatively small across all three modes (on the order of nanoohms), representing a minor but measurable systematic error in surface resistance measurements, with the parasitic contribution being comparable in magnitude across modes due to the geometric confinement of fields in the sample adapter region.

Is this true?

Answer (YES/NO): NO